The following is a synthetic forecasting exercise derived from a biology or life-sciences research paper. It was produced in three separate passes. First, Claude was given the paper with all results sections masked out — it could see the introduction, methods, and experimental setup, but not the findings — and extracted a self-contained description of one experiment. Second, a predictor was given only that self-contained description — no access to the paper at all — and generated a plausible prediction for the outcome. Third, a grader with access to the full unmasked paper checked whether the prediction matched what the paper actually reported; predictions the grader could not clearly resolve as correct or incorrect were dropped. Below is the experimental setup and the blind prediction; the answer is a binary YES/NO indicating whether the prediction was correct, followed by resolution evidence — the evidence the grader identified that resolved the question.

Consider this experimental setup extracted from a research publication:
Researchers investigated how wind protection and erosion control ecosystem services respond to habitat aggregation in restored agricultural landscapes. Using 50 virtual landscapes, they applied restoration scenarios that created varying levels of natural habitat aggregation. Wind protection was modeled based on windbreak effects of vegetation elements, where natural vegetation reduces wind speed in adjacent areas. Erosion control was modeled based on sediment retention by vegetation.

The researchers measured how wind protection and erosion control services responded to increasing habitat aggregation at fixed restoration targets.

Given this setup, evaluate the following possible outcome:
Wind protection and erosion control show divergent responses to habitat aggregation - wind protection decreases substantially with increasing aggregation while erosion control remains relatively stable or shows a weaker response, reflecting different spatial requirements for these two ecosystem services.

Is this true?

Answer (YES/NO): NO